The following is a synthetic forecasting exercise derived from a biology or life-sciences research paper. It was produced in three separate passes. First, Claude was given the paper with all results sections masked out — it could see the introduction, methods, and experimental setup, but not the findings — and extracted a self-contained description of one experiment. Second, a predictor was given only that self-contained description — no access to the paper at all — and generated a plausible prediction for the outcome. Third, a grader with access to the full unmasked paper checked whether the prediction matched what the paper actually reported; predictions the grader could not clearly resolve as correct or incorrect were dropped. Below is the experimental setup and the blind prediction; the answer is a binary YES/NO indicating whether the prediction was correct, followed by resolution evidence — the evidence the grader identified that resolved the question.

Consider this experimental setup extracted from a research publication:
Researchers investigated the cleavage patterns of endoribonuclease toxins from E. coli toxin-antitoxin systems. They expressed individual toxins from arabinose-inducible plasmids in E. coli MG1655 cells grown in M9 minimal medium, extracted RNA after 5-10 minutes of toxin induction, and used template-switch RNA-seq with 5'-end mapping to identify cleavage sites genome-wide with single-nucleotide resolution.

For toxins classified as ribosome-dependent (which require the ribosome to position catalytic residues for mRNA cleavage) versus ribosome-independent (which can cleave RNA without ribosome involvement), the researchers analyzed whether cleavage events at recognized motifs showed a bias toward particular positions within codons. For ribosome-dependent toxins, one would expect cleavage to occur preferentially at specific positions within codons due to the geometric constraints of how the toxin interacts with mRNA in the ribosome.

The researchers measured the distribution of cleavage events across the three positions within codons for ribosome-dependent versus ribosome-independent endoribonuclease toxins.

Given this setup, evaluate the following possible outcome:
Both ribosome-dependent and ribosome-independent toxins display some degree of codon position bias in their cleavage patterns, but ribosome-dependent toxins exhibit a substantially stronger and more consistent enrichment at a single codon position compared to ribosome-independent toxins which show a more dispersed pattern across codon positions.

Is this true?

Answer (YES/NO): NO